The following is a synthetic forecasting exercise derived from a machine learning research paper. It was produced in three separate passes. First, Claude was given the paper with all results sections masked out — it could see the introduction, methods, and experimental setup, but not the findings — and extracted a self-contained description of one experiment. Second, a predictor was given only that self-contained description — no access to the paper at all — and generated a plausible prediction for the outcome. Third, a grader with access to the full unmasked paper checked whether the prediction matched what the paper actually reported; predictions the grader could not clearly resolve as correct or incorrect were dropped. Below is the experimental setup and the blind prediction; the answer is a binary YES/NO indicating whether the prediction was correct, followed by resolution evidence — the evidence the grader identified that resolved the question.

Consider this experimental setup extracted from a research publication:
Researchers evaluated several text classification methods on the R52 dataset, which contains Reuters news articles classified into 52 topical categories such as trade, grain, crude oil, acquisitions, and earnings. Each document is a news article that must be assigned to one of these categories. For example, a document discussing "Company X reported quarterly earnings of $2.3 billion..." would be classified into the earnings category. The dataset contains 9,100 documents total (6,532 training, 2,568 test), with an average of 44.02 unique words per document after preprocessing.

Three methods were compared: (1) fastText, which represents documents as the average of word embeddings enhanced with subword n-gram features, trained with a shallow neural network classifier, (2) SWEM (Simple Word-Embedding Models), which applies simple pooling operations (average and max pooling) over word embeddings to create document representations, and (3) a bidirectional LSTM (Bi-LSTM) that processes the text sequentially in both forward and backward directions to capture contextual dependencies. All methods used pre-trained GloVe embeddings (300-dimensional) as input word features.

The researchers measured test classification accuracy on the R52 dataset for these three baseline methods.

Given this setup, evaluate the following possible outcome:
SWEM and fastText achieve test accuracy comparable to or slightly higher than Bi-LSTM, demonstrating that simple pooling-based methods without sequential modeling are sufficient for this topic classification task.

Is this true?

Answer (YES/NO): YES